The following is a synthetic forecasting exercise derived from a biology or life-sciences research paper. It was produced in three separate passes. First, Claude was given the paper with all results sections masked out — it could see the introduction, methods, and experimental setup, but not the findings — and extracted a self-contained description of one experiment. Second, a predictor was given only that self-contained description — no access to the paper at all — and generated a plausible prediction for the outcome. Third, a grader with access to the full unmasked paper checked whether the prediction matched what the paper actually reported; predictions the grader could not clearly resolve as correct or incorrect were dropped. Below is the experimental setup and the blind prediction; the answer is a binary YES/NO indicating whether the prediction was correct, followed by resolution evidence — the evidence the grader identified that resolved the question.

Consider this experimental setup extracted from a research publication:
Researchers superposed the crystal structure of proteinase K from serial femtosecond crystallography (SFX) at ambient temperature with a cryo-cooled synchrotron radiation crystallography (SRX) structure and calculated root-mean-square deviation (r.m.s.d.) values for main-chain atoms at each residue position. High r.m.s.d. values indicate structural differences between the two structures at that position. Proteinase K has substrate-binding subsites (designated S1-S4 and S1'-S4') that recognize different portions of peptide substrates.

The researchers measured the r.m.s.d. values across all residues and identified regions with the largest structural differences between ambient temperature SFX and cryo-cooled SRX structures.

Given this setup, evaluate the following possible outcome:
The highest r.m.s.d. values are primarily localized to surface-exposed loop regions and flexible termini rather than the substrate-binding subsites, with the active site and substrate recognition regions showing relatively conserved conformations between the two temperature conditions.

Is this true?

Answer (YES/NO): NO